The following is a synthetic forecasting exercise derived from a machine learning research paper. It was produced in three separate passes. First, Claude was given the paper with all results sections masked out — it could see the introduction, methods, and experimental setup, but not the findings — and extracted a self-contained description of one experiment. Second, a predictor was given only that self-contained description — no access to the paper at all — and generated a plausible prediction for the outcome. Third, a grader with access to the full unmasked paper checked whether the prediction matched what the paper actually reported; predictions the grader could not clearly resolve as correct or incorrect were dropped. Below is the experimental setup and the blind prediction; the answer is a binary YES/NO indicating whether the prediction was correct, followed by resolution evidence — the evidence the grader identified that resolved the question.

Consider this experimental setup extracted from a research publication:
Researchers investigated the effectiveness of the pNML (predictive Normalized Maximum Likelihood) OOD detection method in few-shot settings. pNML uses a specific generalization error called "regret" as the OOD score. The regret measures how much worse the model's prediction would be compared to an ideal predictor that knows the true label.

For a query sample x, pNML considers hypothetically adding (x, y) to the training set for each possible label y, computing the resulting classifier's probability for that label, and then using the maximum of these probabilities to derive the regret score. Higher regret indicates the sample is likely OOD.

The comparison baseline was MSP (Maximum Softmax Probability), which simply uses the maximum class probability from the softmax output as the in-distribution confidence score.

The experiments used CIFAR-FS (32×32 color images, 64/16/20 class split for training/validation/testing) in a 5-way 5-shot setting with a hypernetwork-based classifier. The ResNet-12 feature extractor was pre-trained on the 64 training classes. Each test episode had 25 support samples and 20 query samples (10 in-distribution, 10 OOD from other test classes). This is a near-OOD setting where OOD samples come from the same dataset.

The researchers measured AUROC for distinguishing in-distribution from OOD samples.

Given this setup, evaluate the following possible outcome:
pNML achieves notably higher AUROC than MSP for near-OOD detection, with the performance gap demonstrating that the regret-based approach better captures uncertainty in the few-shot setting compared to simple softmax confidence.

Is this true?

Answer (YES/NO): NO